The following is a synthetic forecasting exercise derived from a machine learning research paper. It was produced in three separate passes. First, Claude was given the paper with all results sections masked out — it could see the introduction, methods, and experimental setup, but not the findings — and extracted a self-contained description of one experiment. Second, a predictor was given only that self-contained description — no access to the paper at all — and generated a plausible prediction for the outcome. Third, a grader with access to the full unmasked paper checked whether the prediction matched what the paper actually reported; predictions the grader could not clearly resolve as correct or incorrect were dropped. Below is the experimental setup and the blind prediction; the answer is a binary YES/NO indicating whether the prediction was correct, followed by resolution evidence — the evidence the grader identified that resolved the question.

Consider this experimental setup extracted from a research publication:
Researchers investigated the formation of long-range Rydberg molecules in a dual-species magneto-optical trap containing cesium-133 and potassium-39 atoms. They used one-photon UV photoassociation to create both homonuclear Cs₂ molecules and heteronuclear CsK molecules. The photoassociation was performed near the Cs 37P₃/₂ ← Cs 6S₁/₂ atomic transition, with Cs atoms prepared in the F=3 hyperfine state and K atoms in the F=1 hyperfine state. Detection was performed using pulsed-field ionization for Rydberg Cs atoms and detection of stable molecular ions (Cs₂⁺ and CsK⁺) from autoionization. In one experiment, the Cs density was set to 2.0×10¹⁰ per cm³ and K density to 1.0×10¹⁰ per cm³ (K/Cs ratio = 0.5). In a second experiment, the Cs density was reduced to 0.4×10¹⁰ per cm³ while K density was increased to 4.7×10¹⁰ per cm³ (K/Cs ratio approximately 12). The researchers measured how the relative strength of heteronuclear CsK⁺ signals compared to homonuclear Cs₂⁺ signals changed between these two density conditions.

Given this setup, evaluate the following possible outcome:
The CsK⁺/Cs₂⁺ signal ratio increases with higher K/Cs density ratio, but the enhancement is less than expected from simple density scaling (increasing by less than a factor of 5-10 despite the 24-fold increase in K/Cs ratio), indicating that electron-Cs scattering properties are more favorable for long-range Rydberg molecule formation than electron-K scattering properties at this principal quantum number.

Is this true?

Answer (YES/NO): NO